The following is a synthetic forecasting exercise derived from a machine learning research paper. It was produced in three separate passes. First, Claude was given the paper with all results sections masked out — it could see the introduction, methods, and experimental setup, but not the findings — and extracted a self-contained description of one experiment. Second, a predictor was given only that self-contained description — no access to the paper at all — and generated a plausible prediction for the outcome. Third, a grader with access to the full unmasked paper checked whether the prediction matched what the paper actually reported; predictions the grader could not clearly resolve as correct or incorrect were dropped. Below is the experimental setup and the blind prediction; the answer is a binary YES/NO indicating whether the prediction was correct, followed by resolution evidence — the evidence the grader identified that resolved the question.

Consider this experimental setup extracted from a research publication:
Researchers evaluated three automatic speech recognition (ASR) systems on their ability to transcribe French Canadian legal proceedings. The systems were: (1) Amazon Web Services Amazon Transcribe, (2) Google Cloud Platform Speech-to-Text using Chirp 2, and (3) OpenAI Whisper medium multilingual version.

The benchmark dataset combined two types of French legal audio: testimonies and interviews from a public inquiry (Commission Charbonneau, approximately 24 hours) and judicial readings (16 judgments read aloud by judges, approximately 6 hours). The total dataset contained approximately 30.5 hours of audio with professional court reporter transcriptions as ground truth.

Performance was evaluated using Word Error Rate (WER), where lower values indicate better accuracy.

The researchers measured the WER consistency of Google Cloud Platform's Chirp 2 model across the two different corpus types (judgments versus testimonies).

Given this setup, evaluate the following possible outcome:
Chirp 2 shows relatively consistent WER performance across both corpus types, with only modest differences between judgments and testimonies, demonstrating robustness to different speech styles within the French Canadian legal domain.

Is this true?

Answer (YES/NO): YES